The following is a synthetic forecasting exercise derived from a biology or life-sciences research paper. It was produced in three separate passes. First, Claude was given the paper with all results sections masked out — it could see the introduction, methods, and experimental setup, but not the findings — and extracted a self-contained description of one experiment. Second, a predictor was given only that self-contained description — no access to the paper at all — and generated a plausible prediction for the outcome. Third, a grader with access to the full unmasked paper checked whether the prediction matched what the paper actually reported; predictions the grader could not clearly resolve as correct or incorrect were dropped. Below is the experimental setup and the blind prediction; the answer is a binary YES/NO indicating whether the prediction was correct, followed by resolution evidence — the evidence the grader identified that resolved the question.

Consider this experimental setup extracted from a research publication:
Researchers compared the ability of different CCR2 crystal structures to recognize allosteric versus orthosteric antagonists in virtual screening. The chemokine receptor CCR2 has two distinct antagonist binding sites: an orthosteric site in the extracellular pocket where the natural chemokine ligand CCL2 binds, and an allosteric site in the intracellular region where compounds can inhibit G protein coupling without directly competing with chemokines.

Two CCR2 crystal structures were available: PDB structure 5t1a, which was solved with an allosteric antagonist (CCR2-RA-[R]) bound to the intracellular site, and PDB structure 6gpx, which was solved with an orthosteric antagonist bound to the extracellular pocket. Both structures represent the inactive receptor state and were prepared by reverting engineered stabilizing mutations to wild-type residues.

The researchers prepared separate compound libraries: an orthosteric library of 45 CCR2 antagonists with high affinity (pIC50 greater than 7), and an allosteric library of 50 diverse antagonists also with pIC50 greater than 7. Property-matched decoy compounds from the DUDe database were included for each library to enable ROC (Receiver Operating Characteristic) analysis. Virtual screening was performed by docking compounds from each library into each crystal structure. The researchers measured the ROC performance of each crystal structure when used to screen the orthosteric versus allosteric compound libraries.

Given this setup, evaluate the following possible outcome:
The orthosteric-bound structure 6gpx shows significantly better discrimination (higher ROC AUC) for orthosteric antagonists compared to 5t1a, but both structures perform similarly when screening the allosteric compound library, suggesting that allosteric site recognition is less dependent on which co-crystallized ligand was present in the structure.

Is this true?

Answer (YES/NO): NO